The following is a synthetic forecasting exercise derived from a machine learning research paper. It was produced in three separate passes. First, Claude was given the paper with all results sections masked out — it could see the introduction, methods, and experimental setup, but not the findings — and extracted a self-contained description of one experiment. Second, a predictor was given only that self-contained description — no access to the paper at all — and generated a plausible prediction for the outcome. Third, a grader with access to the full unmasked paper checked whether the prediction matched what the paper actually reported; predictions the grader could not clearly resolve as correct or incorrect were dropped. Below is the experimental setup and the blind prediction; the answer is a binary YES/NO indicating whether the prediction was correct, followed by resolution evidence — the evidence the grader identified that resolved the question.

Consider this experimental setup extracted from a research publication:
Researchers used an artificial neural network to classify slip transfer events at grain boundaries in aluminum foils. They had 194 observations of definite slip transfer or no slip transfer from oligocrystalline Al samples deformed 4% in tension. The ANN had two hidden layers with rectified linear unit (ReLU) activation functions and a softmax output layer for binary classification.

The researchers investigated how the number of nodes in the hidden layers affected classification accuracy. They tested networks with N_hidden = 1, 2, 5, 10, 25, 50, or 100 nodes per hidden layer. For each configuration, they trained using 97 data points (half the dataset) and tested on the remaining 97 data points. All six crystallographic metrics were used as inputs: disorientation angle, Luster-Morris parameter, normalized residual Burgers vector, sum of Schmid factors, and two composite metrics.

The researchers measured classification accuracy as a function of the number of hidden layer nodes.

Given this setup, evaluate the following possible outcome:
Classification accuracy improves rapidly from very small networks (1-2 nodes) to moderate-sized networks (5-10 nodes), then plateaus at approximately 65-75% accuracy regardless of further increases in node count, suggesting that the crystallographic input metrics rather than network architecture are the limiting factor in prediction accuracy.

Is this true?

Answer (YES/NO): NO